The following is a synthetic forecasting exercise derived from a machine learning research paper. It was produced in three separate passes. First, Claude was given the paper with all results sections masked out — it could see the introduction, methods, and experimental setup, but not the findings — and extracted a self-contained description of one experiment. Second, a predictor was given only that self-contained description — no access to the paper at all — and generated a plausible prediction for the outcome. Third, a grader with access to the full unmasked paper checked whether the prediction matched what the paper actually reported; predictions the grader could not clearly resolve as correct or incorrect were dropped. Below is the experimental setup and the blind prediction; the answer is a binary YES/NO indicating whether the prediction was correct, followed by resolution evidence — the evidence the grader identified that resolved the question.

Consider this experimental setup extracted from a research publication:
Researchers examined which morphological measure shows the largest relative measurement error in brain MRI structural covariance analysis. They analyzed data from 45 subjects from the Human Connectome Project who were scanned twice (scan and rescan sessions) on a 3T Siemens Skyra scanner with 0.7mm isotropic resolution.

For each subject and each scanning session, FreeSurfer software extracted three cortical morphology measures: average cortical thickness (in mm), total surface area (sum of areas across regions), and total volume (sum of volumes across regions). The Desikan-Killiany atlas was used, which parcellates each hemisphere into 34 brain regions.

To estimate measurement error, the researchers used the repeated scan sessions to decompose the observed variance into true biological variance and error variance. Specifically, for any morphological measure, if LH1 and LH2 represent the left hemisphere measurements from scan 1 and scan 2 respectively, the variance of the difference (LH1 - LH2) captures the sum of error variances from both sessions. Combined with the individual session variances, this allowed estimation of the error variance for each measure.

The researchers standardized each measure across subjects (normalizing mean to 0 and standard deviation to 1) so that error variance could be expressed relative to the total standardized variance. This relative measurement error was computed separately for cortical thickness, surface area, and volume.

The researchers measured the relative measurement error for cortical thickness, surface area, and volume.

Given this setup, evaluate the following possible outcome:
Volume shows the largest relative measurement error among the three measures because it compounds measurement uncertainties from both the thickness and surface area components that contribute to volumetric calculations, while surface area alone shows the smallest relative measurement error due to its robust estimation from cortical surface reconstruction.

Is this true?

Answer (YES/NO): NO